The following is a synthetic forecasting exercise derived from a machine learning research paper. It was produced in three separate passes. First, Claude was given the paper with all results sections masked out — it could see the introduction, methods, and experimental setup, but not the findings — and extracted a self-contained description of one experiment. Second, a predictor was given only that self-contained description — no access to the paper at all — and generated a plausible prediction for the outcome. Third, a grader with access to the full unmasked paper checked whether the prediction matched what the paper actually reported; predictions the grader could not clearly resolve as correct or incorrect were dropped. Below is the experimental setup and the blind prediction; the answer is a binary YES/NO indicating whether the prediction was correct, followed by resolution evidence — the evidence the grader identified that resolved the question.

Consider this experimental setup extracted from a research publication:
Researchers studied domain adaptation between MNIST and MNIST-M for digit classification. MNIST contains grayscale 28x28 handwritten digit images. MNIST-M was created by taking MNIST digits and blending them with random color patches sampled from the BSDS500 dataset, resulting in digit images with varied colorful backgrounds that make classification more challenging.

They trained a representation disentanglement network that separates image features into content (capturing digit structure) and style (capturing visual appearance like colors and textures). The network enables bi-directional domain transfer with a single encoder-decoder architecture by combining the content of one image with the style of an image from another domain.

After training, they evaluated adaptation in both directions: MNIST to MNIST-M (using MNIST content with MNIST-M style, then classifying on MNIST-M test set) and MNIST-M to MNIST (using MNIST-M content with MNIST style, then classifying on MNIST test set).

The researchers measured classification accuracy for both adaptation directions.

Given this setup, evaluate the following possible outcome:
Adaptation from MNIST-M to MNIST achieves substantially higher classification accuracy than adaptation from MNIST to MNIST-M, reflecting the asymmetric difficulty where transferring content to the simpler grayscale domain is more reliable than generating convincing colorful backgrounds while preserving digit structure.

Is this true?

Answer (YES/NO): NO